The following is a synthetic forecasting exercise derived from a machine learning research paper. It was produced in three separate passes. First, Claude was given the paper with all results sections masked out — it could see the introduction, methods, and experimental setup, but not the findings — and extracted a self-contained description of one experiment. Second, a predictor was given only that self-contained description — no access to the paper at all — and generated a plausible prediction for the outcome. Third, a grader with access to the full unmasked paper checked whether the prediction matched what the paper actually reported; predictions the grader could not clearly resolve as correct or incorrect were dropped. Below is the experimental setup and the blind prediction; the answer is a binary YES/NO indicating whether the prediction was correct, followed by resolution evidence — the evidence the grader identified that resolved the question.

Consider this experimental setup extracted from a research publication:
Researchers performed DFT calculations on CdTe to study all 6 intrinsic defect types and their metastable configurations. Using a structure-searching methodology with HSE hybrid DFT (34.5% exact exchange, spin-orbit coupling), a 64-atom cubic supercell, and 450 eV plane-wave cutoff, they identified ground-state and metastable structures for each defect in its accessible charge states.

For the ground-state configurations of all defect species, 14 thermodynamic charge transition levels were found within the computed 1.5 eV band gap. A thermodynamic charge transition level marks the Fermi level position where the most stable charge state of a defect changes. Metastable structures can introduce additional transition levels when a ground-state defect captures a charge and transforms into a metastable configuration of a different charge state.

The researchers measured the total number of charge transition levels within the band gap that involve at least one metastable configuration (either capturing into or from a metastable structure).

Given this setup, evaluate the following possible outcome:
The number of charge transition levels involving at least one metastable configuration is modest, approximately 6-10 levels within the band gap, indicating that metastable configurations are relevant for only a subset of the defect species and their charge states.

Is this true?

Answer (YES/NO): NO